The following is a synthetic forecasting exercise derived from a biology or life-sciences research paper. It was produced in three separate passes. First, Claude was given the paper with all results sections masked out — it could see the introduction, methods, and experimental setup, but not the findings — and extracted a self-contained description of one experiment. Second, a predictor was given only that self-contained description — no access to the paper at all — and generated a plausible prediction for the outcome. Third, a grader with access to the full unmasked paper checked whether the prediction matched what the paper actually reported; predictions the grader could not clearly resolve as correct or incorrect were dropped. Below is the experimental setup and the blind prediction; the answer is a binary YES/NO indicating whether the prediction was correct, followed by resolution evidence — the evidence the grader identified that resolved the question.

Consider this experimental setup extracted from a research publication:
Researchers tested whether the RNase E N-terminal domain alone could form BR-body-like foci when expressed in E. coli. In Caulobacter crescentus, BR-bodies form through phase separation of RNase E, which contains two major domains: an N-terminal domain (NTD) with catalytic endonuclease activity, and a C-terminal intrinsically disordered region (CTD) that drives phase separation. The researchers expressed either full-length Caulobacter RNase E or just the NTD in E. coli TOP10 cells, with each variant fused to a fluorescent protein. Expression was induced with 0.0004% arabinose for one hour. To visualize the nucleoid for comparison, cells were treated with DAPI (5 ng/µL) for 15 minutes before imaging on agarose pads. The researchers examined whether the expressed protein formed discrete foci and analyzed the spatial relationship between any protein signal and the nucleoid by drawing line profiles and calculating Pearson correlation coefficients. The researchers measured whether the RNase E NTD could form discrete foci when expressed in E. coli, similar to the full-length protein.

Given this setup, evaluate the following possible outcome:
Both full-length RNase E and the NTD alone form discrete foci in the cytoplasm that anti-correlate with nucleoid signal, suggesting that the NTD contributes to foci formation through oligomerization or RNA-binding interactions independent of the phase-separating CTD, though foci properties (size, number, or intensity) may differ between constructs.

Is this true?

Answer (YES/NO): NO